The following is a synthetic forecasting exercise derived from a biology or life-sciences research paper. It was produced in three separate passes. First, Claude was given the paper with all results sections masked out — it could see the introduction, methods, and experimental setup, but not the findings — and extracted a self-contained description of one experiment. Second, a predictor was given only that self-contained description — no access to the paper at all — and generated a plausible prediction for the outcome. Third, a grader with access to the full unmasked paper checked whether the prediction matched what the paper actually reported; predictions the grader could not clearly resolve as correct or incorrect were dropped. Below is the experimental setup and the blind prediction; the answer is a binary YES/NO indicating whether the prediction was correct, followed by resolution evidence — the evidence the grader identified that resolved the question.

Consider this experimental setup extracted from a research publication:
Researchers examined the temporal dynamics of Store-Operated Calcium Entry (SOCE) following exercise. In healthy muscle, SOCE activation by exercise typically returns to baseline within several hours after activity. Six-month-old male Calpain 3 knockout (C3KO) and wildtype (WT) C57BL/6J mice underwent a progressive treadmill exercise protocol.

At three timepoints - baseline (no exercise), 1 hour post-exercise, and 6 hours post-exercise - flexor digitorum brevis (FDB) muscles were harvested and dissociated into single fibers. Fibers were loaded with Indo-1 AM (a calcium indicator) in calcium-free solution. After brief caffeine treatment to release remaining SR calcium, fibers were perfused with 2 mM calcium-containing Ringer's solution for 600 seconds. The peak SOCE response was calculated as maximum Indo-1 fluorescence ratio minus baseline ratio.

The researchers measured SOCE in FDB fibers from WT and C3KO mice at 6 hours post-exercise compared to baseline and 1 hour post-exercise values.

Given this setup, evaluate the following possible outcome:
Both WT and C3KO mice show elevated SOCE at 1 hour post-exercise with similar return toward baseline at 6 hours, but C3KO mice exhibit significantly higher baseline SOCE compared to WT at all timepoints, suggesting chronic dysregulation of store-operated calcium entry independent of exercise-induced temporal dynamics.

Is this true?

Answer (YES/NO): NO